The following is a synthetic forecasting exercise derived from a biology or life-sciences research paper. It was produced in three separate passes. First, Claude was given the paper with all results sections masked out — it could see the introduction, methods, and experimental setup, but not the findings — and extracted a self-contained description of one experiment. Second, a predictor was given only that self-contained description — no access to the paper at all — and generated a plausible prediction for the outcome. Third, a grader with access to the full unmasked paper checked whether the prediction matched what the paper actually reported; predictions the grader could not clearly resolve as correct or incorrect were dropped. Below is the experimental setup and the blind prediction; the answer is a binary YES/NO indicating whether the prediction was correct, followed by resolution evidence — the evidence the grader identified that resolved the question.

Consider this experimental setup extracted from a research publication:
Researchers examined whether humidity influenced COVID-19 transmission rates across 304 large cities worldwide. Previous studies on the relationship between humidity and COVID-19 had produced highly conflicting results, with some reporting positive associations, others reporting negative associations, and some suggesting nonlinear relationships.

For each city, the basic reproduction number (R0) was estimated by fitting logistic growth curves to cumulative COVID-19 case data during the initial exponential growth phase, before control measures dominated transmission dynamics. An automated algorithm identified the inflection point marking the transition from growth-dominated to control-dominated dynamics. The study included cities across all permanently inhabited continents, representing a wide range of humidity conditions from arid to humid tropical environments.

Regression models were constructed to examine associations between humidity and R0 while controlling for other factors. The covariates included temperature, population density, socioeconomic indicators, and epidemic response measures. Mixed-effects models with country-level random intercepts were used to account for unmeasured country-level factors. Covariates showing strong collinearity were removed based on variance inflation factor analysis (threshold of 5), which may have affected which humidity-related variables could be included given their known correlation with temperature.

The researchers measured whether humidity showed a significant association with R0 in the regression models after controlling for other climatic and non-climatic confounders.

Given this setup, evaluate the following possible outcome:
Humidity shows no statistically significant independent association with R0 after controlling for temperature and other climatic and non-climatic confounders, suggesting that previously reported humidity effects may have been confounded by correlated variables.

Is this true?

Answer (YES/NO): YES